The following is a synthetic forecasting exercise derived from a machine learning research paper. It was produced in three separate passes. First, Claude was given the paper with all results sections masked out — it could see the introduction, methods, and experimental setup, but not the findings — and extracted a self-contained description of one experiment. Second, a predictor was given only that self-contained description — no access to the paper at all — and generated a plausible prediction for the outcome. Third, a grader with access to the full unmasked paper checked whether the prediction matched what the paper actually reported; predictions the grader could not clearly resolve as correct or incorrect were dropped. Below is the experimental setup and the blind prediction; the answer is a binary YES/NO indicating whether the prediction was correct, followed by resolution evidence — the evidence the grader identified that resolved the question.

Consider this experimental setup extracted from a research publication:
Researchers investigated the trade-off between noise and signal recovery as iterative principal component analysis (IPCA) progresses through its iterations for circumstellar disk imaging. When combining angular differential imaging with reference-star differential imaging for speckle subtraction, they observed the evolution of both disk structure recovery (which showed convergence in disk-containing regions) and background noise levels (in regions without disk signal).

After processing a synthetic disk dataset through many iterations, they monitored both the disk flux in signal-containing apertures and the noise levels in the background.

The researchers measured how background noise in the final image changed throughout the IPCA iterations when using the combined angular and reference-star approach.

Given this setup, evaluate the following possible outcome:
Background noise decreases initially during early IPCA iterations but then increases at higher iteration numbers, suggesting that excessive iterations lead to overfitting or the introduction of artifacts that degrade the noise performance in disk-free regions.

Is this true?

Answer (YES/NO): NO